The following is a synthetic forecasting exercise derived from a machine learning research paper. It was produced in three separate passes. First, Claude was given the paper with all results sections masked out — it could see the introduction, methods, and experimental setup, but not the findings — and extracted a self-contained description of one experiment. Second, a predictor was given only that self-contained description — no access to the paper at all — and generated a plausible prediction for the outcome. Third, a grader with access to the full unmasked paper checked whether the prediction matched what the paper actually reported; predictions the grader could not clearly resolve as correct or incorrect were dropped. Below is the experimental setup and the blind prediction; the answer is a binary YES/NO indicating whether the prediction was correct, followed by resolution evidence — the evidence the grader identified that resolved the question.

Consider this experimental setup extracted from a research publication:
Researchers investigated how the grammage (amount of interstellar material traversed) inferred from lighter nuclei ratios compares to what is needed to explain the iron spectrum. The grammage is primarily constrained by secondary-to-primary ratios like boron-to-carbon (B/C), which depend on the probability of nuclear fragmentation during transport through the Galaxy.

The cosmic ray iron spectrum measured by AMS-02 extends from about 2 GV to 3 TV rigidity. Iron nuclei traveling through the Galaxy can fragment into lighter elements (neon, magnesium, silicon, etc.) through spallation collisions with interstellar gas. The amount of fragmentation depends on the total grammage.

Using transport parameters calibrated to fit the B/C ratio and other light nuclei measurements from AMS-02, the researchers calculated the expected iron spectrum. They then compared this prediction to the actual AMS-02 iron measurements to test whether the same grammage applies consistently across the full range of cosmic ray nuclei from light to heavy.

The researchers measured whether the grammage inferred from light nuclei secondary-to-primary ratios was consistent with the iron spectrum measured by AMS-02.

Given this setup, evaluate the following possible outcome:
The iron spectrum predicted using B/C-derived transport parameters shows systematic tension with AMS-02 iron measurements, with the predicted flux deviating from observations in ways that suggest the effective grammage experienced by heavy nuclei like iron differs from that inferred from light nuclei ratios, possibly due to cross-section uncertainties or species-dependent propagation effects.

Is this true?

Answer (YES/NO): YES